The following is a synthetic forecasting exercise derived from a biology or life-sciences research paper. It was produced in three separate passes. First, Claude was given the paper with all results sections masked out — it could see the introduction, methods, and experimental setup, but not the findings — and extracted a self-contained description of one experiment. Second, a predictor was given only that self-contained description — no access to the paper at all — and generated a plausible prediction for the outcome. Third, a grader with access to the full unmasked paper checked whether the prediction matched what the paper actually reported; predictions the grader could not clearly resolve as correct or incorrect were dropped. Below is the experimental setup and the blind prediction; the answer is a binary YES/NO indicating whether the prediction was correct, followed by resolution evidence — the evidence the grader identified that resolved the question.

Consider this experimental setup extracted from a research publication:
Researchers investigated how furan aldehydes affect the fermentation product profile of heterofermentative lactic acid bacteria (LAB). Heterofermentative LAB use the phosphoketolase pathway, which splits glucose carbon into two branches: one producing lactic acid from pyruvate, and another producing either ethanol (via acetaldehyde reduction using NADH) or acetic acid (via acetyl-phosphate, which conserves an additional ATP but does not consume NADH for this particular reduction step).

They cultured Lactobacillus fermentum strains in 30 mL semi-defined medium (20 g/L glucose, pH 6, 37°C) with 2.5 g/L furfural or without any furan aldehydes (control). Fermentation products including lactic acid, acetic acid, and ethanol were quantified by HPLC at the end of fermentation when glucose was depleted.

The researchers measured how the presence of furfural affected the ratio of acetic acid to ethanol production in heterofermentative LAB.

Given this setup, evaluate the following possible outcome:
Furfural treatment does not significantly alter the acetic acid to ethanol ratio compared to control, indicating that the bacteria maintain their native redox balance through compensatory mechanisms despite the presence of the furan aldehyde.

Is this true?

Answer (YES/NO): NO